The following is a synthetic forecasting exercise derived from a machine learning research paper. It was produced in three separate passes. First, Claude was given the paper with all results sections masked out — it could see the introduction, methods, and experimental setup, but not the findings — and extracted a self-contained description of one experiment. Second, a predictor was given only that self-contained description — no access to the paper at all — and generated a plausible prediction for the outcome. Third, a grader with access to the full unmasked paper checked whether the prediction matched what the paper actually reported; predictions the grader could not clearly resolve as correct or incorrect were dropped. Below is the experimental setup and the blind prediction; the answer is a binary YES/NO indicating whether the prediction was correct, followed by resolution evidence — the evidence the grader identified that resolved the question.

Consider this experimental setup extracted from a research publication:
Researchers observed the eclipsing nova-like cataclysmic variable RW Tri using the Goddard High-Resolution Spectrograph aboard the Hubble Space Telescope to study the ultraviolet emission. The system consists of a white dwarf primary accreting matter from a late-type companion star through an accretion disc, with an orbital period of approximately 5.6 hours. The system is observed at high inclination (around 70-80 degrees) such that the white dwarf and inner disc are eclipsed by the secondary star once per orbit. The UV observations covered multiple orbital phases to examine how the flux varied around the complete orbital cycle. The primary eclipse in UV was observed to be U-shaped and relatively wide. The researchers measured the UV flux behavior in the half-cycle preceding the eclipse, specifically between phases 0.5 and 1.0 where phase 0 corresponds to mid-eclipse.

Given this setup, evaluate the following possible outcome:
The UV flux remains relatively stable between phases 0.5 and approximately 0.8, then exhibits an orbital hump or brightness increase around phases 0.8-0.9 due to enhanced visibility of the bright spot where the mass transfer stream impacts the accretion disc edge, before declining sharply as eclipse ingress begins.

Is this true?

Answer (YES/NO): NO